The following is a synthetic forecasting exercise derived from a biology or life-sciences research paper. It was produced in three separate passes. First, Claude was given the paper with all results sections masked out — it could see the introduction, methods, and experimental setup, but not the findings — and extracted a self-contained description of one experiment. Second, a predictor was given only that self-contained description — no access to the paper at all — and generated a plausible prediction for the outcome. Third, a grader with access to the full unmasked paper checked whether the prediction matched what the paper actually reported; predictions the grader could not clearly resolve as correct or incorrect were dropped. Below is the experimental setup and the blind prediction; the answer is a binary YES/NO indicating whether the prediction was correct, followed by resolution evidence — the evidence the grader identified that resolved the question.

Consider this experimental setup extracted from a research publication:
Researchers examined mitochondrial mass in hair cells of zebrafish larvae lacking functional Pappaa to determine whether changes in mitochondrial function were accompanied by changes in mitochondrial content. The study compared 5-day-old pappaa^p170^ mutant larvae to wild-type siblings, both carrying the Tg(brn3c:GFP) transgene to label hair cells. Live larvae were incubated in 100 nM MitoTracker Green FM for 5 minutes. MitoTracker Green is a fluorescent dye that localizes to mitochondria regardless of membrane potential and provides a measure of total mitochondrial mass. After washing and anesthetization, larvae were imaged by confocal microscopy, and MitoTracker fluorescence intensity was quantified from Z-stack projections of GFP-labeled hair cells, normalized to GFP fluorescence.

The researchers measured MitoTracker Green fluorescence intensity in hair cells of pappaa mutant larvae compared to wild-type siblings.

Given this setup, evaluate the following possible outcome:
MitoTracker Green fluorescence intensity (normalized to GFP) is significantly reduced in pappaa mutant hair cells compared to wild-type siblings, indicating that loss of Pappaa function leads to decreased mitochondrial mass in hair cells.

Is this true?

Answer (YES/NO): NO